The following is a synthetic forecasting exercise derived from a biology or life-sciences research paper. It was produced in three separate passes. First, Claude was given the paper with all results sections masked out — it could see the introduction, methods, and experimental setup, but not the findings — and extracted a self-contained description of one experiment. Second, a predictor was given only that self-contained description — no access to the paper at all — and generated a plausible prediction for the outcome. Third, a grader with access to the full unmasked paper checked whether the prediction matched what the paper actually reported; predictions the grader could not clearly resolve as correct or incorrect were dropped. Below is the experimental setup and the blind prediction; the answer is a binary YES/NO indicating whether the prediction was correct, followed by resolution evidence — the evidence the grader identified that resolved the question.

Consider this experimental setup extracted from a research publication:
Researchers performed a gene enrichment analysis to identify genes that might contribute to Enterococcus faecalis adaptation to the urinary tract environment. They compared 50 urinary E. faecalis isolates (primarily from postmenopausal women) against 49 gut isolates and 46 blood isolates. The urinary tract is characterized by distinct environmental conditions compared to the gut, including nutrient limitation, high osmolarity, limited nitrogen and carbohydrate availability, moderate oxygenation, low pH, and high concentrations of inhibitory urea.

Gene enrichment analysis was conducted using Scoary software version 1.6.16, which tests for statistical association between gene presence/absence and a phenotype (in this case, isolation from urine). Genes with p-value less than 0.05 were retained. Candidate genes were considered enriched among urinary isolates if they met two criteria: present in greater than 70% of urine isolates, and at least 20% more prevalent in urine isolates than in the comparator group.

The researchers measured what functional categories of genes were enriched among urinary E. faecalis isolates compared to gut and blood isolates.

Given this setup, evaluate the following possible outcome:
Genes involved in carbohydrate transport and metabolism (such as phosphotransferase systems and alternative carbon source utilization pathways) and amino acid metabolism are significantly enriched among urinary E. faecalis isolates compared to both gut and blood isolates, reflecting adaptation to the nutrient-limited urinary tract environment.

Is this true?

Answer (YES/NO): NO